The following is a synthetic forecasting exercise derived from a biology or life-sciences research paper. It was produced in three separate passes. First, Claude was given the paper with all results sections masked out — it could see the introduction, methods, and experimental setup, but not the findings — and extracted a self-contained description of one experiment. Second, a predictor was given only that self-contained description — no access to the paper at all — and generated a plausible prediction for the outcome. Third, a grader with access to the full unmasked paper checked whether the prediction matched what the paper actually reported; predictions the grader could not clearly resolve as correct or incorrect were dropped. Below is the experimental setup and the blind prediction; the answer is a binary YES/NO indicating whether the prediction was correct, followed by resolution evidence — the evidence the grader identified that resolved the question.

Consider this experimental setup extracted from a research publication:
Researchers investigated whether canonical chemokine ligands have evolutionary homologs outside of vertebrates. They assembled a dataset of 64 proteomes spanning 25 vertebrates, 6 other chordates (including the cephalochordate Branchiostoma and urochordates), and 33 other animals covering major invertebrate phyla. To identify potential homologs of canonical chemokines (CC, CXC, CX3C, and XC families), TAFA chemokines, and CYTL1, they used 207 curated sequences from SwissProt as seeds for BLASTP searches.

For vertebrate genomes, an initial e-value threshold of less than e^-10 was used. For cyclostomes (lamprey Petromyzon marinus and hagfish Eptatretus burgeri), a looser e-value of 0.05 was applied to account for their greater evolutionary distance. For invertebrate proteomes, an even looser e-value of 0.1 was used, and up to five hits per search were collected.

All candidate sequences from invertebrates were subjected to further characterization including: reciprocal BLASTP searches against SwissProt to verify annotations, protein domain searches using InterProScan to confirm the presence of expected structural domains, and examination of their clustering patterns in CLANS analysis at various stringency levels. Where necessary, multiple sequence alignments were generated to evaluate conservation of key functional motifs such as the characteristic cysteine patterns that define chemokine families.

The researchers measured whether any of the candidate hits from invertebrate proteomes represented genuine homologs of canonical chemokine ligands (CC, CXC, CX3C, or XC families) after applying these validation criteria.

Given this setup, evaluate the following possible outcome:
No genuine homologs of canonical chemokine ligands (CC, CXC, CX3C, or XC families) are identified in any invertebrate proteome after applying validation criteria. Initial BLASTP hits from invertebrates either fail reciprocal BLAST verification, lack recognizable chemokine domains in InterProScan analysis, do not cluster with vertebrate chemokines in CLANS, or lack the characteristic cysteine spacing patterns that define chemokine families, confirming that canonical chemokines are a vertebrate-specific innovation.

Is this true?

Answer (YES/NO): YES